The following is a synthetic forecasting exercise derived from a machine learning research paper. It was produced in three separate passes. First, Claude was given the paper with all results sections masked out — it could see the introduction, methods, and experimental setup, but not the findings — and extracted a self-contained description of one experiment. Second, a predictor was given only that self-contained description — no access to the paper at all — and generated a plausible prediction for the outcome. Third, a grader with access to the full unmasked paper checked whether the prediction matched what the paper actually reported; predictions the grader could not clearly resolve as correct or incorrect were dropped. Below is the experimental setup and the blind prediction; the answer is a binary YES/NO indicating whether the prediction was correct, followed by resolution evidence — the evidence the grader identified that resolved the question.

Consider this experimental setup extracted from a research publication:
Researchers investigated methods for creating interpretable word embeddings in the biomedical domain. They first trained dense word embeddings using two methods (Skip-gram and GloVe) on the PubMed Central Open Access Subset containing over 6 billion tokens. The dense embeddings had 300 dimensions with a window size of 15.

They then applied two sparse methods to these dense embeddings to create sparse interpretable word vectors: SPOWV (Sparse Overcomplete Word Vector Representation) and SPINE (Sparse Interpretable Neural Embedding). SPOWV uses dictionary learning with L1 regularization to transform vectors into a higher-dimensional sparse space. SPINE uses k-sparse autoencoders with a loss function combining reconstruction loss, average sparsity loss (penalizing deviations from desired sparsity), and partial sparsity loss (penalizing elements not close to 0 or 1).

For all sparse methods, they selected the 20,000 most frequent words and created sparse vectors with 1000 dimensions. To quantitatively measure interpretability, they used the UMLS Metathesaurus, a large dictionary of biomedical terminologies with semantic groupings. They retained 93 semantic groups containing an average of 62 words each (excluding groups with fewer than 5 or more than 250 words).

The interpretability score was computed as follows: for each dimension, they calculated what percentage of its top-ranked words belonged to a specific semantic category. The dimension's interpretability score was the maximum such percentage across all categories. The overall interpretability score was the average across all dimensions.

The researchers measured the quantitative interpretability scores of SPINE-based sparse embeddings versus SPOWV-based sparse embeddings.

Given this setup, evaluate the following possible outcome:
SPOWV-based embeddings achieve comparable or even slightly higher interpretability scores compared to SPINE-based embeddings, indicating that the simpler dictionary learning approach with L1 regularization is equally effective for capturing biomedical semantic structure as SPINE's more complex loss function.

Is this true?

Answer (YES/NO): NO